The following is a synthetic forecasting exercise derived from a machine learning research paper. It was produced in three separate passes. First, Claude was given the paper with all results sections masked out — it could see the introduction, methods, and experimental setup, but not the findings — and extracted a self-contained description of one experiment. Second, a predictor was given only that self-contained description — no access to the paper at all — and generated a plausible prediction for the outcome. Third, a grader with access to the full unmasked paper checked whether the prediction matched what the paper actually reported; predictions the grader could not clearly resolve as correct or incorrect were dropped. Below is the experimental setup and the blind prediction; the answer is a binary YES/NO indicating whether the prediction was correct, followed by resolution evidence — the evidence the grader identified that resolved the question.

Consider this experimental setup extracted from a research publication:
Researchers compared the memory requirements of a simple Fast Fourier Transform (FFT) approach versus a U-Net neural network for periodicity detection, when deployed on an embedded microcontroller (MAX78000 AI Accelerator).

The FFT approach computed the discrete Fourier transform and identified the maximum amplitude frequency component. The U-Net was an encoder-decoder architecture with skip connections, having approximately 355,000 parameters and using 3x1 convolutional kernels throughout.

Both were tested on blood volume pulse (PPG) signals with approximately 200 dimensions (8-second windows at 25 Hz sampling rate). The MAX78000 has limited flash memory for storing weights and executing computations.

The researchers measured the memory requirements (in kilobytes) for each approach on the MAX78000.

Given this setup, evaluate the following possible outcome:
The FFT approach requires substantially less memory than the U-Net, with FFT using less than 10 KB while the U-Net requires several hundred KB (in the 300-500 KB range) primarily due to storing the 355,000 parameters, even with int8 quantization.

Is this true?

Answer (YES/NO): NO